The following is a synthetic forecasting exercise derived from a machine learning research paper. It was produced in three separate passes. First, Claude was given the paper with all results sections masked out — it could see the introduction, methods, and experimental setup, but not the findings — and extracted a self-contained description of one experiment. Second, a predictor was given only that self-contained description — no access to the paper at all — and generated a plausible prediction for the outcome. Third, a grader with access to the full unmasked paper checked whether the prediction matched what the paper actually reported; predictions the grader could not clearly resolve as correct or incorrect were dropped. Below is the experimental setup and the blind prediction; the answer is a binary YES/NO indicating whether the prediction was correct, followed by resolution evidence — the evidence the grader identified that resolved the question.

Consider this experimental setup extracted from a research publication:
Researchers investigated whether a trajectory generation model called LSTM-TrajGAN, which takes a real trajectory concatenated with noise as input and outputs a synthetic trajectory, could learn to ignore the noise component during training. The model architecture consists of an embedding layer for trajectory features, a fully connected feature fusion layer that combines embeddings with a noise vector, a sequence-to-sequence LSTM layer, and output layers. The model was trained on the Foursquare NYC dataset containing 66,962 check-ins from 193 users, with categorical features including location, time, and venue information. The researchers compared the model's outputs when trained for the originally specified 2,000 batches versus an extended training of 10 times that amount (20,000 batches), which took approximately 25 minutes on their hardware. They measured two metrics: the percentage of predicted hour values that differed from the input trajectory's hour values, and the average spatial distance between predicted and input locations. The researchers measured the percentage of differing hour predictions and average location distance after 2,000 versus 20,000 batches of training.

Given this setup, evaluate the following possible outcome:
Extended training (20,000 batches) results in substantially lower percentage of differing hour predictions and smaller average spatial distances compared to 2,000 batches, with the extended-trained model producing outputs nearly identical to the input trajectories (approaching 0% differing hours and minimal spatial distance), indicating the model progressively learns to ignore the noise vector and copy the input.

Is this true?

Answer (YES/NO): YES